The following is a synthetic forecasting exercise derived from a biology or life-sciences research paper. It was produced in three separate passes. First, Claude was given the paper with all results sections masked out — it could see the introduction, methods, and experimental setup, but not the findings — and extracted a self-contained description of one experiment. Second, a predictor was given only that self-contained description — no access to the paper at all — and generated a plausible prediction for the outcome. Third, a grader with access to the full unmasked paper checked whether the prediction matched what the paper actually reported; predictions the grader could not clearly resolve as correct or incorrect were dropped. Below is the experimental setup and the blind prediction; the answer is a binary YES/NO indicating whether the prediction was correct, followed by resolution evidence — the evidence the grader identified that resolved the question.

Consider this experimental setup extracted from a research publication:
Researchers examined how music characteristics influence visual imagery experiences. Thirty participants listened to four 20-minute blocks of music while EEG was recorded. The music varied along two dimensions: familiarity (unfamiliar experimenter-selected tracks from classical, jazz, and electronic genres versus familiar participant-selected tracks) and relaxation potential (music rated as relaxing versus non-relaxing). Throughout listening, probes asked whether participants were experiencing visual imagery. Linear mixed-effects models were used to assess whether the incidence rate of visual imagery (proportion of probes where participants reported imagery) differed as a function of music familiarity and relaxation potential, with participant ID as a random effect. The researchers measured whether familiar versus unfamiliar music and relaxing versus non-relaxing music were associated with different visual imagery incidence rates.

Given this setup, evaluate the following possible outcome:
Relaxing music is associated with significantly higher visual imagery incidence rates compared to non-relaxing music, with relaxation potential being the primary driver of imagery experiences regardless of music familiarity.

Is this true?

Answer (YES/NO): NO